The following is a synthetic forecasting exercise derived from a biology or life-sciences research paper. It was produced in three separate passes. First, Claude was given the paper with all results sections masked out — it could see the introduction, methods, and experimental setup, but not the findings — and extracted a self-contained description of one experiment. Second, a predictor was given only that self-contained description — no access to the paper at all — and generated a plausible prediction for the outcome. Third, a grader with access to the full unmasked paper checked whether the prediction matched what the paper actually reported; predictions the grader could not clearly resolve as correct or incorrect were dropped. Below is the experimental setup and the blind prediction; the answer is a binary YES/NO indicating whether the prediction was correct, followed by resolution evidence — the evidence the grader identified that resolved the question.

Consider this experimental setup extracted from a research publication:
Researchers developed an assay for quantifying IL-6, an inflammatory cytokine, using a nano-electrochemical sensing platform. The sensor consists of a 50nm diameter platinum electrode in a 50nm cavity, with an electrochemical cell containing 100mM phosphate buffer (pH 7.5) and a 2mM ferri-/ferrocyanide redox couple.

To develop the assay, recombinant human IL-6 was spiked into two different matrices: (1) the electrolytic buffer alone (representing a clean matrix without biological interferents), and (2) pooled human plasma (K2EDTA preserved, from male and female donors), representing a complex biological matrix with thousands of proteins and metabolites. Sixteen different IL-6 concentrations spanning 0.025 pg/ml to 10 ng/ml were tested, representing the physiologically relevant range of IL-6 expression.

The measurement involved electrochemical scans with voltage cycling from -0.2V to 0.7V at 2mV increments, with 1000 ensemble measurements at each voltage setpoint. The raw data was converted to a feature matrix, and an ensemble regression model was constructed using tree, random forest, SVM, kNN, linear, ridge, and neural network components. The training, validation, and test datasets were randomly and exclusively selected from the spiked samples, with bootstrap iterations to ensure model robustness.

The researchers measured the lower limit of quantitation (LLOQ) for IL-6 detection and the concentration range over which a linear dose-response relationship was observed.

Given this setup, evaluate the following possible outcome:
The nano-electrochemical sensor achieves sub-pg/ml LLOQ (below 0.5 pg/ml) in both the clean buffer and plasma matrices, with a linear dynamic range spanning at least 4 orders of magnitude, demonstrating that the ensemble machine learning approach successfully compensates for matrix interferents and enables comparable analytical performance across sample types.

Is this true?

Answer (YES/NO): YES